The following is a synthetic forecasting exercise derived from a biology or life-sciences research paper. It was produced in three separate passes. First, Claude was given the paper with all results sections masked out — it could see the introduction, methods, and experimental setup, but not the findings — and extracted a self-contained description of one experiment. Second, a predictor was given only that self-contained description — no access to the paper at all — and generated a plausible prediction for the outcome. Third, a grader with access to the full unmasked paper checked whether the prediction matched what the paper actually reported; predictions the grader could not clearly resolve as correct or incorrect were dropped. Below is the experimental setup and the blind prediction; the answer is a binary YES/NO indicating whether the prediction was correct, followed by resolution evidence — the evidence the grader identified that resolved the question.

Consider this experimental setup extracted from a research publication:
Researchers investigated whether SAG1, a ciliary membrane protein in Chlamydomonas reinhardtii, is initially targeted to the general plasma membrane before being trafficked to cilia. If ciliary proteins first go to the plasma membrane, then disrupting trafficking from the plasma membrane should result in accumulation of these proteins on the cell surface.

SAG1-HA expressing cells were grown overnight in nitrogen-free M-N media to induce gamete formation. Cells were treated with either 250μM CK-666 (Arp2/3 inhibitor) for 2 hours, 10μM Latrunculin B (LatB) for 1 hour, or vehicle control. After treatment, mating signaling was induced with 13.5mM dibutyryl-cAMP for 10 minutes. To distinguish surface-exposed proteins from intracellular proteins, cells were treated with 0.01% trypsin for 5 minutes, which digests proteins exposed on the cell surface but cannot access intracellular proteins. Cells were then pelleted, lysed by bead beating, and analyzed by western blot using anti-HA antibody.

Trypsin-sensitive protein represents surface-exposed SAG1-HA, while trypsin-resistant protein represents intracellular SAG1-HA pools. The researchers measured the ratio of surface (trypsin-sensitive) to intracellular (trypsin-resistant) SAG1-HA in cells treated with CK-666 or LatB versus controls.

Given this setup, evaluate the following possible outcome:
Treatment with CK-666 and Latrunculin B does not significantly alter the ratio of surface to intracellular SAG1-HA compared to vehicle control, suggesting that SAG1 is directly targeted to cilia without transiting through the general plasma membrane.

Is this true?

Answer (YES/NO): NO